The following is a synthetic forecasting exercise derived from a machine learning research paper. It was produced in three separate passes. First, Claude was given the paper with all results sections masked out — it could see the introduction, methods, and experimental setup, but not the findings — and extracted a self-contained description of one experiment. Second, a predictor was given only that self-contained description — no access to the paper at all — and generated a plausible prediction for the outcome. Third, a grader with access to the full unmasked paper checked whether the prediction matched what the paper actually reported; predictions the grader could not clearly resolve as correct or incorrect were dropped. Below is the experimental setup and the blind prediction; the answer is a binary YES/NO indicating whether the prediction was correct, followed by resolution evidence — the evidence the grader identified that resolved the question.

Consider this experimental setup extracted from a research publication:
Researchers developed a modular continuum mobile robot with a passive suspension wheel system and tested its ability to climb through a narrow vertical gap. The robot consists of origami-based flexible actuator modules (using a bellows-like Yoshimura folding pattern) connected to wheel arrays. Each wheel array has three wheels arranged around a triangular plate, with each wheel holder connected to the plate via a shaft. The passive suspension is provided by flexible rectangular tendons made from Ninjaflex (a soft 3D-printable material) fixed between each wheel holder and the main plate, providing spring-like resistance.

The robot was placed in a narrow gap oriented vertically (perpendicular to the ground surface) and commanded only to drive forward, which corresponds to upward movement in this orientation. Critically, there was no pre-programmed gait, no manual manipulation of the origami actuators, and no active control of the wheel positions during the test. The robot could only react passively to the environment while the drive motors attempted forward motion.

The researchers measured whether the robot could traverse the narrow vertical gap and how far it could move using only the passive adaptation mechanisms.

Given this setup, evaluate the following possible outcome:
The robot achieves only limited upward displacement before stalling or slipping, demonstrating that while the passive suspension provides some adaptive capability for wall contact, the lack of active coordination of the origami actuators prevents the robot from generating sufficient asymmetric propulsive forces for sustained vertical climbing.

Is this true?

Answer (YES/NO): NO